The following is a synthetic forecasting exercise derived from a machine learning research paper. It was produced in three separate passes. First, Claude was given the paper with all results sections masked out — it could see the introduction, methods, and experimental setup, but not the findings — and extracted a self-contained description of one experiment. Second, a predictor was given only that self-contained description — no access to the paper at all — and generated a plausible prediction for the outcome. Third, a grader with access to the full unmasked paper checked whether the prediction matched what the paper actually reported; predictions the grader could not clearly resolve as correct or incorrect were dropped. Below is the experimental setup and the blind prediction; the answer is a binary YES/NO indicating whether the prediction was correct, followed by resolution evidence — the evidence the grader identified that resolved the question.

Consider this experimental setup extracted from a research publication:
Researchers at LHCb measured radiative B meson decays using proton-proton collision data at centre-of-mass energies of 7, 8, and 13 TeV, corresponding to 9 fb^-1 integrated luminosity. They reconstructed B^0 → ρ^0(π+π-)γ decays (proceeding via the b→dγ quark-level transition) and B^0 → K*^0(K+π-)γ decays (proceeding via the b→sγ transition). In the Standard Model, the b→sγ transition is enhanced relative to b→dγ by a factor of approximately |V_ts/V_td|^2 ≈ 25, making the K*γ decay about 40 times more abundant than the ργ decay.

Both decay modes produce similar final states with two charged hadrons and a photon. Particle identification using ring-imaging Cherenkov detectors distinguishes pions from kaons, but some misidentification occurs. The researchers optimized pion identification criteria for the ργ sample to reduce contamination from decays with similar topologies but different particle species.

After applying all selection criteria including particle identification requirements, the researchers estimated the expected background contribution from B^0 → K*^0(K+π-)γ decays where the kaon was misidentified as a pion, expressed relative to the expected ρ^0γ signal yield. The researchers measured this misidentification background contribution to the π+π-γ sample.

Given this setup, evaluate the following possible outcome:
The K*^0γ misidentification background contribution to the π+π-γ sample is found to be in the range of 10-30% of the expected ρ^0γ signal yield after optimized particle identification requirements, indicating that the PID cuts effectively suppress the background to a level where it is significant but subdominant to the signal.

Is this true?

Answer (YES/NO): YES